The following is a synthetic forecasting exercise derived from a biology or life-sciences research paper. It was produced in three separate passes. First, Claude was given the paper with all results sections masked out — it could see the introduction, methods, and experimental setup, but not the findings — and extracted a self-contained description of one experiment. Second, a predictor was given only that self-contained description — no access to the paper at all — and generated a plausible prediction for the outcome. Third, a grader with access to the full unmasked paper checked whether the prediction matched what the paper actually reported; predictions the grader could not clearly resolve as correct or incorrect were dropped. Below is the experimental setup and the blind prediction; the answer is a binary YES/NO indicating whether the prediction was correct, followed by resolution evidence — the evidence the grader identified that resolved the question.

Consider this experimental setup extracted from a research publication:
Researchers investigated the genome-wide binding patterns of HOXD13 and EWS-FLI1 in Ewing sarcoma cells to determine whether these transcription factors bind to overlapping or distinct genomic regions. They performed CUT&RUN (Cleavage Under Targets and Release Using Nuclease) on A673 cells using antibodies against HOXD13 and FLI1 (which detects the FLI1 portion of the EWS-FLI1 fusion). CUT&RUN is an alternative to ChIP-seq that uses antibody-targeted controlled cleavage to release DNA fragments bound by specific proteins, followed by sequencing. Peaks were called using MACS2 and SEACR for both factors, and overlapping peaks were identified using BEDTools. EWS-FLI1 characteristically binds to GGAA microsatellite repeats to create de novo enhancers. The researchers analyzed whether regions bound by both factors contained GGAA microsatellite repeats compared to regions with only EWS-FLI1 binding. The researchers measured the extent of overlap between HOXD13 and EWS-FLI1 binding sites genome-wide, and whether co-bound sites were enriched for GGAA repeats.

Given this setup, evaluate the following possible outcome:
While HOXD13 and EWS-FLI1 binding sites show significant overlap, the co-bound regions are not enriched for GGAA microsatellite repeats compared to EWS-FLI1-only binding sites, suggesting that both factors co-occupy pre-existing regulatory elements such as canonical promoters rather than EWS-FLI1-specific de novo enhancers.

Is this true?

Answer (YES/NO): NO